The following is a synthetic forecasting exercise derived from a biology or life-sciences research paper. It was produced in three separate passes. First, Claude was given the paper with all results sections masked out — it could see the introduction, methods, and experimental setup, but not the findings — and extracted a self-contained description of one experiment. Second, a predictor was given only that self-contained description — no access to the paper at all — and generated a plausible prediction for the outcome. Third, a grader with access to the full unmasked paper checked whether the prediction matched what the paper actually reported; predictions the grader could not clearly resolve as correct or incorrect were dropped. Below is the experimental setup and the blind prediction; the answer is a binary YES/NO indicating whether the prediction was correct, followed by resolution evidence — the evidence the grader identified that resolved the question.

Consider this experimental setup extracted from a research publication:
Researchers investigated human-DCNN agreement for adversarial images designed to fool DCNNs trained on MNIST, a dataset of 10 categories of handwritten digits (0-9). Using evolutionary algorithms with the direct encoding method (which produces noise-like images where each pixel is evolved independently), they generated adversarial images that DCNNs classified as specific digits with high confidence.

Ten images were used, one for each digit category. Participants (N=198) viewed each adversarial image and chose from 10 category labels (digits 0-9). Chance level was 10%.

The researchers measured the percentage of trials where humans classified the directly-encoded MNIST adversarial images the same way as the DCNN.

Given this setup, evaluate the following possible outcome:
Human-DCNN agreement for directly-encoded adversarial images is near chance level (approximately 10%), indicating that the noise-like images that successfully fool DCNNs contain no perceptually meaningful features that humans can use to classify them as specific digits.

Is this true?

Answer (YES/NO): YES